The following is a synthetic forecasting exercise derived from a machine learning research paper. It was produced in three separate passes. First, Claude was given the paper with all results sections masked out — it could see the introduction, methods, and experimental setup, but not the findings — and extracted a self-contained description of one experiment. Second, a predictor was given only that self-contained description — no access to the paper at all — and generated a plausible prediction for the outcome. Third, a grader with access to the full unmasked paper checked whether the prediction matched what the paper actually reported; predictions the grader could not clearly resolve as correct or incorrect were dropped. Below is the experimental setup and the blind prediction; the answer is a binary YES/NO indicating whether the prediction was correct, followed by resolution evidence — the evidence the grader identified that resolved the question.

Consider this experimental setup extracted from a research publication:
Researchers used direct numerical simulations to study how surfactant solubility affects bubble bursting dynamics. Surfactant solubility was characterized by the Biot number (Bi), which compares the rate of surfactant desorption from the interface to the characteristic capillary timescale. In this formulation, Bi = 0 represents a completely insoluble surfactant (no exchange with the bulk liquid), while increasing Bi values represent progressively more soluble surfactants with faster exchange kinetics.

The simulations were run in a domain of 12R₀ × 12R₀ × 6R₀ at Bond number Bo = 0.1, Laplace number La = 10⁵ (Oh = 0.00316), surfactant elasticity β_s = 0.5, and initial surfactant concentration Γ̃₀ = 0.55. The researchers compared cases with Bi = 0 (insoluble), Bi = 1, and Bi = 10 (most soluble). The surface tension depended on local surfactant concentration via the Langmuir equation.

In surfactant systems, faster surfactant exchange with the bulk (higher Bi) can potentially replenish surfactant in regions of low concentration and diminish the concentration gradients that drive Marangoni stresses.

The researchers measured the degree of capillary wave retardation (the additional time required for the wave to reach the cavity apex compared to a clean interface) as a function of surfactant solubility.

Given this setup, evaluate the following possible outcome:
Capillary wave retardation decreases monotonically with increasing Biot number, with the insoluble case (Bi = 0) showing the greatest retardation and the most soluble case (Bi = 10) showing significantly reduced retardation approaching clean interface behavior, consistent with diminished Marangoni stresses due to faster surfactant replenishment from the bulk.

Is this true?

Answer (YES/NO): YES